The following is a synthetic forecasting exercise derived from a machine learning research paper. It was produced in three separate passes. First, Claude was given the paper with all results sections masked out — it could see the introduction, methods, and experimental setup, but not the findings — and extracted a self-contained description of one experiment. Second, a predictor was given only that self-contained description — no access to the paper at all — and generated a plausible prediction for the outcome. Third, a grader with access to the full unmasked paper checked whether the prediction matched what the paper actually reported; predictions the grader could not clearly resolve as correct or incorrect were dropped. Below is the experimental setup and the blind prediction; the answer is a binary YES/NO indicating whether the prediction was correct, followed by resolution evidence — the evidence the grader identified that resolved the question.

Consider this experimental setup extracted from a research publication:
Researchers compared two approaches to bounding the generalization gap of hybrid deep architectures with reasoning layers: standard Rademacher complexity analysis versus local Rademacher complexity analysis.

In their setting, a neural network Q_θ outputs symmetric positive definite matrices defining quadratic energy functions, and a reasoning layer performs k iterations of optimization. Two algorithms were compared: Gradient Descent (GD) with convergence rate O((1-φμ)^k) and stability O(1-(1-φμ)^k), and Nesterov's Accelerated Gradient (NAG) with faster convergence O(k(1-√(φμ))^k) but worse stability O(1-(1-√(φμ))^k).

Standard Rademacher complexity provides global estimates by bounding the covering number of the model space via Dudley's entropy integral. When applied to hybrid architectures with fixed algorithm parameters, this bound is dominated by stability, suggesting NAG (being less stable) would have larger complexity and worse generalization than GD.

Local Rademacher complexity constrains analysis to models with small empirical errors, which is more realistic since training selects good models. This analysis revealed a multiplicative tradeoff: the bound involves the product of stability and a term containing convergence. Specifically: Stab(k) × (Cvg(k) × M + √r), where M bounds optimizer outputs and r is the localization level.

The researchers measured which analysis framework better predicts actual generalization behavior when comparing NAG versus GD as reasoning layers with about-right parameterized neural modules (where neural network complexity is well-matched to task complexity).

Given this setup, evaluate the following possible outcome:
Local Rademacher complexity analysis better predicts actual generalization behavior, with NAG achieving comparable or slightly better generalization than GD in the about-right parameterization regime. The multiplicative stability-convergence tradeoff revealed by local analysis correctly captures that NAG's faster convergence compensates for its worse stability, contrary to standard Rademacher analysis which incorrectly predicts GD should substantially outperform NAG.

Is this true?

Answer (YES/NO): YES